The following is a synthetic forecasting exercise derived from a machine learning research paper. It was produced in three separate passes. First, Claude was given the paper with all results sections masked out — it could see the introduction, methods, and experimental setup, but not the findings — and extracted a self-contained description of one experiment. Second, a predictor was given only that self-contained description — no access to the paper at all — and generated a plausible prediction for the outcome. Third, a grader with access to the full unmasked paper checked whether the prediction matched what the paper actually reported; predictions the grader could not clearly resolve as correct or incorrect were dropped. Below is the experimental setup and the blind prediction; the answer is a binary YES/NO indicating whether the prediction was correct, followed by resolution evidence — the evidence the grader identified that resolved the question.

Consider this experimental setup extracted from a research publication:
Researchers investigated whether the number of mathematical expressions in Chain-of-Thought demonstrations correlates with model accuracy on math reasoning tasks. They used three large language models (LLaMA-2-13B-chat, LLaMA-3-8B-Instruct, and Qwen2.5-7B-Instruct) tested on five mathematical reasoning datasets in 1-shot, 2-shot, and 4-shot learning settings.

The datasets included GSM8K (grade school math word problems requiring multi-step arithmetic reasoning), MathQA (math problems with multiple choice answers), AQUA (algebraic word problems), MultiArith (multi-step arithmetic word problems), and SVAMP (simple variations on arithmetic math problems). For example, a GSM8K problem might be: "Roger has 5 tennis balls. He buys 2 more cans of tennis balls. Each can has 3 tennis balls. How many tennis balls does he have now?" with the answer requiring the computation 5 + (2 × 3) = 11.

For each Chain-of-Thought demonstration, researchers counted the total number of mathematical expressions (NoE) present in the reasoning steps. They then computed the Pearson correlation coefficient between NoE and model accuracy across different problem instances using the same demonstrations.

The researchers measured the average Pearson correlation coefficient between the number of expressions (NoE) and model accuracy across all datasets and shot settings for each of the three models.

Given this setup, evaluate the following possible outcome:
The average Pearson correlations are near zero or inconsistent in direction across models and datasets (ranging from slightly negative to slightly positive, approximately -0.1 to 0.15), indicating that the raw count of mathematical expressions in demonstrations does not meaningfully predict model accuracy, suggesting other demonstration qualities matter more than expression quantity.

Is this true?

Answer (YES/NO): NO